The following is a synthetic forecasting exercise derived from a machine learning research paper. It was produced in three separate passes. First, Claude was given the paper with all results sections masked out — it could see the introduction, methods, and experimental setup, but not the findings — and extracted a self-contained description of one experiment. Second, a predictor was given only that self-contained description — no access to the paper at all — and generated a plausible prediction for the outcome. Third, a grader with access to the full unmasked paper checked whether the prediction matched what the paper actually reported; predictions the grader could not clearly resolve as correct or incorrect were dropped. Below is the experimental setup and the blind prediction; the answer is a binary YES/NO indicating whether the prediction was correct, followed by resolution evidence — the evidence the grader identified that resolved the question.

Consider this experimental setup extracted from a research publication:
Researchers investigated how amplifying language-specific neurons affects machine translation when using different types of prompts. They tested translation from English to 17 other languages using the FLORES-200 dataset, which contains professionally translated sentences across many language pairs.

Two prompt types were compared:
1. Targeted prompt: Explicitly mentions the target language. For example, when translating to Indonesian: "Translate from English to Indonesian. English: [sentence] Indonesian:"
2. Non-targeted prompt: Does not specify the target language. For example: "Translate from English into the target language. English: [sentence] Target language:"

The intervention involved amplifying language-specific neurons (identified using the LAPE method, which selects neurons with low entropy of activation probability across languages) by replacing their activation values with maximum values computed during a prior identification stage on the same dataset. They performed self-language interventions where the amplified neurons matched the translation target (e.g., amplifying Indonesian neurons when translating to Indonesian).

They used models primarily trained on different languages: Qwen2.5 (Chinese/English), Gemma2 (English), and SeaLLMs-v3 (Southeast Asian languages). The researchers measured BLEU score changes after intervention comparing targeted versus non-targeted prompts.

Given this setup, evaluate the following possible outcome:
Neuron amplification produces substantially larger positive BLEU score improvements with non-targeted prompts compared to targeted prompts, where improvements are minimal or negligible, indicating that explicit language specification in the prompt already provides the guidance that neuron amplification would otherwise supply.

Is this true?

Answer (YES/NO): YES